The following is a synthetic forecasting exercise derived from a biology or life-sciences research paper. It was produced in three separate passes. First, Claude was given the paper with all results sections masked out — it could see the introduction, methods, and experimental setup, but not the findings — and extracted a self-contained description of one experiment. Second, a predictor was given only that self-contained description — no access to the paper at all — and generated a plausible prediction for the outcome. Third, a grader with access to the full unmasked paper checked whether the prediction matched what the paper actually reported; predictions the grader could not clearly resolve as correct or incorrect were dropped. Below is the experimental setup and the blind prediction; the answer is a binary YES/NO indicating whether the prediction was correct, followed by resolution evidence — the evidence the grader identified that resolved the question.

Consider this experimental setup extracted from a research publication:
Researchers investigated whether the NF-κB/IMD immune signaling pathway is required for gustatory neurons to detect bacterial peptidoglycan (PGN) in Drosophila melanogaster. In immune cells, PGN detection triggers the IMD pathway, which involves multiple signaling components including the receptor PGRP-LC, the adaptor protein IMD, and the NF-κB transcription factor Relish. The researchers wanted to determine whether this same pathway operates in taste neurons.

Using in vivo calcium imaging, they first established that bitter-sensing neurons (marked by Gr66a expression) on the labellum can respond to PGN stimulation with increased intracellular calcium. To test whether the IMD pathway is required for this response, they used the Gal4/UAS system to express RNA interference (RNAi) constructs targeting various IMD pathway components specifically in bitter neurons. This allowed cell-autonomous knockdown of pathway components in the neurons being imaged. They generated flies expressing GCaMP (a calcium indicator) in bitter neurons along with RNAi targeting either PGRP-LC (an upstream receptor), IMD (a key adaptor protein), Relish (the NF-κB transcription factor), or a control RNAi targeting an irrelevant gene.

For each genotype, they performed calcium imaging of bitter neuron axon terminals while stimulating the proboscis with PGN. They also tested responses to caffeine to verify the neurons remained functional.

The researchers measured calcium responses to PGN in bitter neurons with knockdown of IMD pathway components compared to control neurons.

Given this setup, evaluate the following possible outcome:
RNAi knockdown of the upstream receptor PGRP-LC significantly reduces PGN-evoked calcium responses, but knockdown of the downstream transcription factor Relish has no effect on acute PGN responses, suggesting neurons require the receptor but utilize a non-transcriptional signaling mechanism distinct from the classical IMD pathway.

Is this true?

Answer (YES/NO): YES